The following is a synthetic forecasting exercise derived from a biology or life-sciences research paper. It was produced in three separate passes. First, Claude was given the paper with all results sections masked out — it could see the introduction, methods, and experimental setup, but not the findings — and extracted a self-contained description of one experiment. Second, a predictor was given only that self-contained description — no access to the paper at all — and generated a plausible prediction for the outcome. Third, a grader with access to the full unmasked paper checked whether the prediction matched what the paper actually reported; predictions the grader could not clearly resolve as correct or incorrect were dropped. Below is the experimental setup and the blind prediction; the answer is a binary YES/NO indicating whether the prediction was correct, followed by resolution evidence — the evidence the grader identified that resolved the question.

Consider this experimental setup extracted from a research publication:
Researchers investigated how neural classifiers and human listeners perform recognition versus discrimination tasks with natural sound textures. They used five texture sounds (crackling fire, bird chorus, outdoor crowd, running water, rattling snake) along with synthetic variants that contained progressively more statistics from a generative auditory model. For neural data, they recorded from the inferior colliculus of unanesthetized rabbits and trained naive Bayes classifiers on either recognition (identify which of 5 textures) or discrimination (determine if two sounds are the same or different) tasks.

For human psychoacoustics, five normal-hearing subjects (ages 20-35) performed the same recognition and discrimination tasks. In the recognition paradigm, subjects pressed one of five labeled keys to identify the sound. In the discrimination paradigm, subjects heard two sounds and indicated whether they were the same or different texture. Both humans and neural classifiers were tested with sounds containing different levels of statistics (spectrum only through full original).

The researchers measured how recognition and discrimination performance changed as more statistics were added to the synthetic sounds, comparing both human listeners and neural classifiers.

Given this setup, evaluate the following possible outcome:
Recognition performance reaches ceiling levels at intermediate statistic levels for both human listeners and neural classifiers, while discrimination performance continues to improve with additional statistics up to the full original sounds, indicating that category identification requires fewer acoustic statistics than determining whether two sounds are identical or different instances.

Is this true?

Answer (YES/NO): NO